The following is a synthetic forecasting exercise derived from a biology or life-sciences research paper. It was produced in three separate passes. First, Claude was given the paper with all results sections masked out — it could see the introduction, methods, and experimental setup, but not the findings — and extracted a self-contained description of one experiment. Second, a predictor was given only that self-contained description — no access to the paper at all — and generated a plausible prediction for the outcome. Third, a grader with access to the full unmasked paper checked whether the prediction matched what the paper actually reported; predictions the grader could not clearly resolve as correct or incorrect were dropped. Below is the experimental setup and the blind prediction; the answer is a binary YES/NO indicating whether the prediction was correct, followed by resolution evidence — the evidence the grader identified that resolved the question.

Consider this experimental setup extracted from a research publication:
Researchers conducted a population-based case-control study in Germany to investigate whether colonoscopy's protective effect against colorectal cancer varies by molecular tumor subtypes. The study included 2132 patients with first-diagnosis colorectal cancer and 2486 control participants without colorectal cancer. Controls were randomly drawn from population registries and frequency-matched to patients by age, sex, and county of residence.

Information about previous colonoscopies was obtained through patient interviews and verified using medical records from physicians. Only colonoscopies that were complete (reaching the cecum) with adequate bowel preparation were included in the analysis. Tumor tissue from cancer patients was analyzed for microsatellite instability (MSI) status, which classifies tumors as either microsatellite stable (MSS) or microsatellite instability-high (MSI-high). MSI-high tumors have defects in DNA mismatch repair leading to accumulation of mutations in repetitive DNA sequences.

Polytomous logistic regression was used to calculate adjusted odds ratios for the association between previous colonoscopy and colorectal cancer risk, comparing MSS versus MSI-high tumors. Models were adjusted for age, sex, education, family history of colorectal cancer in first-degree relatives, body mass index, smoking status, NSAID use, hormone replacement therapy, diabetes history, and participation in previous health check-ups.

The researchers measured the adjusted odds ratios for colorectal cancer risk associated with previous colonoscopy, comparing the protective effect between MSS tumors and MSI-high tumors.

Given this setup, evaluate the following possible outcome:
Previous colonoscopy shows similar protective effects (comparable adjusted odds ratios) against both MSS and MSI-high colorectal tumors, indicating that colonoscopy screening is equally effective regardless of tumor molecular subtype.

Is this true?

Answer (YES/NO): NO